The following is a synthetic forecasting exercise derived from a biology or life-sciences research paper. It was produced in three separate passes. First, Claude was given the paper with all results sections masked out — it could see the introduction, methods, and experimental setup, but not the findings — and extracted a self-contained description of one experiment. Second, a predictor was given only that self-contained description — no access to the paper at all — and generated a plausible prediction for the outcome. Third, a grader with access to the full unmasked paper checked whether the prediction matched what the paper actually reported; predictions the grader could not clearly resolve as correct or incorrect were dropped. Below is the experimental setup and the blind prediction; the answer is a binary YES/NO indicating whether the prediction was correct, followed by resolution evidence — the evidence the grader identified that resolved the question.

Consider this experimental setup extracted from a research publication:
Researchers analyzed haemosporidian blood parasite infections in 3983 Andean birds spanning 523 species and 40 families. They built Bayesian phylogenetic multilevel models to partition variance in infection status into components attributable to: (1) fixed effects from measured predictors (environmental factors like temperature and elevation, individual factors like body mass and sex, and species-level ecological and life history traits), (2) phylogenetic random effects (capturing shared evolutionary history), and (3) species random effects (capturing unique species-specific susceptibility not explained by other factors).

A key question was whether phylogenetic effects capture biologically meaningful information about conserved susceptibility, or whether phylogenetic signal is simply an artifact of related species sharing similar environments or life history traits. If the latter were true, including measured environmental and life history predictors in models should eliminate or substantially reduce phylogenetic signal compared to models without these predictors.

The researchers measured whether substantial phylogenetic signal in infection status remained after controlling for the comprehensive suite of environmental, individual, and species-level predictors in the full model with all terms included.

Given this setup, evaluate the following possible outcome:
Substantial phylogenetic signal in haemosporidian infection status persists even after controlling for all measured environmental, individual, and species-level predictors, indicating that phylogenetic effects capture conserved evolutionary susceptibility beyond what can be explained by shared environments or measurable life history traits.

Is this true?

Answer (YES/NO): YES